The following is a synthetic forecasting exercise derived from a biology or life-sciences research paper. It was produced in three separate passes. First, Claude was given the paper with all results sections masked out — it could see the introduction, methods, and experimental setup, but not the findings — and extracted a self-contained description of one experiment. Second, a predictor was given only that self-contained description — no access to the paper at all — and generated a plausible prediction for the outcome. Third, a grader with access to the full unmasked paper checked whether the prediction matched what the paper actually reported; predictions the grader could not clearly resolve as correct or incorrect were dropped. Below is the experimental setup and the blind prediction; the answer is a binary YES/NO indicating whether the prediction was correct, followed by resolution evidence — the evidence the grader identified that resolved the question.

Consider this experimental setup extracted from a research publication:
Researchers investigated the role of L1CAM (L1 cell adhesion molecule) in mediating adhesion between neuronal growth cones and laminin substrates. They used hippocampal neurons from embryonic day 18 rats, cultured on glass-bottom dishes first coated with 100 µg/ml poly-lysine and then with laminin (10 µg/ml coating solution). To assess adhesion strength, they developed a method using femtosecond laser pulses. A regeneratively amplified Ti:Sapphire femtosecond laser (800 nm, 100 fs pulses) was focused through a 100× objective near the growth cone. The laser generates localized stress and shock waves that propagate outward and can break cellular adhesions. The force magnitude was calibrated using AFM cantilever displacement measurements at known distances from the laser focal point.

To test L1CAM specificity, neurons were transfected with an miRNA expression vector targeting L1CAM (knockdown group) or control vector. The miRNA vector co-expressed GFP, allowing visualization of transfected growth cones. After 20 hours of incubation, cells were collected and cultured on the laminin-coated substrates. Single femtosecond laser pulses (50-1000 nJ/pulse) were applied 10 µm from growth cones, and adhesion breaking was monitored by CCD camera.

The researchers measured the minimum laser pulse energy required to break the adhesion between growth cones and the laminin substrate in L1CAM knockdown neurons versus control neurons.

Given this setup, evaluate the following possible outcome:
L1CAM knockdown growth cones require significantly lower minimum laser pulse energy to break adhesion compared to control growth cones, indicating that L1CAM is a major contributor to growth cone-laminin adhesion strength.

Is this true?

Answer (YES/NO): YES